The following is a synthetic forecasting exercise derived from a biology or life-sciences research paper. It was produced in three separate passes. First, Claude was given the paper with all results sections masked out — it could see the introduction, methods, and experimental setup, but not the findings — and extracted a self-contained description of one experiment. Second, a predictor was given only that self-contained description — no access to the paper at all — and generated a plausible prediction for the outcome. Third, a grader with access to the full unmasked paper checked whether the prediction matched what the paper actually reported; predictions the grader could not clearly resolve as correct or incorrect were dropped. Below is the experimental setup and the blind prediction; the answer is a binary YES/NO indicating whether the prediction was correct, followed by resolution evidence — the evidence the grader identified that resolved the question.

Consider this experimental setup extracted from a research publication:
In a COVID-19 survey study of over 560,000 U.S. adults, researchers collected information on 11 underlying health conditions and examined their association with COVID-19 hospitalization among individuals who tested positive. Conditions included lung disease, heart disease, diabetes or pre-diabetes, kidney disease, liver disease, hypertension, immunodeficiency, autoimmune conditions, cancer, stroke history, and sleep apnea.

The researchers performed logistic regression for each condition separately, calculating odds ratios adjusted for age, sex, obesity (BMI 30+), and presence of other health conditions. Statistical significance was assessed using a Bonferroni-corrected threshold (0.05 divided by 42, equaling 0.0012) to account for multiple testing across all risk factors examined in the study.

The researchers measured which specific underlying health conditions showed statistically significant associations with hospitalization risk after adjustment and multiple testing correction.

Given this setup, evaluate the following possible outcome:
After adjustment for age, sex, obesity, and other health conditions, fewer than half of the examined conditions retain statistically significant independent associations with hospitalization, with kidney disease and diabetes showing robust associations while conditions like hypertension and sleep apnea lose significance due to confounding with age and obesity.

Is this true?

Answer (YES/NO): NO